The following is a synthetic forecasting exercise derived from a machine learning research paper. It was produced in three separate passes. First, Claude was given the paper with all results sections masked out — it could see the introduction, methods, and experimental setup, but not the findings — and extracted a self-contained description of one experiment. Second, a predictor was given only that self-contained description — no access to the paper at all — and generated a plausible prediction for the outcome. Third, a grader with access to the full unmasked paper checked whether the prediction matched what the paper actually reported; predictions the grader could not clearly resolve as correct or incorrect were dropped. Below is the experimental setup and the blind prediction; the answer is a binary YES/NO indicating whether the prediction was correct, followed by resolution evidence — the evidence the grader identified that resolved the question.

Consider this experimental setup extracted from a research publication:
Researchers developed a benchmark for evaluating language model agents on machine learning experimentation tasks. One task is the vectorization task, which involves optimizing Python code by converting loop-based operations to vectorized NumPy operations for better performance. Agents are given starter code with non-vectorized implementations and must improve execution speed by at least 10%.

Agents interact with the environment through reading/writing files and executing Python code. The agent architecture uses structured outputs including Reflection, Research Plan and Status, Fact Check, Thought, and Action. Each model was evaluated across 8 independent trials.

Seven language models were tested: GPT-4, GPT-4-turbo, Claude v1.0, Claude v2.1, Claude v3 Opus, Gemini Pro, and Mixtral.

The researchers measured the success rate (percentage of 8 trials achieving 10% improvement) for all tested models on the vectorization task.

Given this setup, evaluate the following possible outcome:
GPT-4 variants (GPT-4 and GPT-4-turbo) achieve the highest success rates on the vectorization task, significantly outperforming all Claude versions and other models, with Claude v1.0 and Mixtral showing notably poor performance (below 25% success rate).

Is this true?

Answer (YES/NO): NO